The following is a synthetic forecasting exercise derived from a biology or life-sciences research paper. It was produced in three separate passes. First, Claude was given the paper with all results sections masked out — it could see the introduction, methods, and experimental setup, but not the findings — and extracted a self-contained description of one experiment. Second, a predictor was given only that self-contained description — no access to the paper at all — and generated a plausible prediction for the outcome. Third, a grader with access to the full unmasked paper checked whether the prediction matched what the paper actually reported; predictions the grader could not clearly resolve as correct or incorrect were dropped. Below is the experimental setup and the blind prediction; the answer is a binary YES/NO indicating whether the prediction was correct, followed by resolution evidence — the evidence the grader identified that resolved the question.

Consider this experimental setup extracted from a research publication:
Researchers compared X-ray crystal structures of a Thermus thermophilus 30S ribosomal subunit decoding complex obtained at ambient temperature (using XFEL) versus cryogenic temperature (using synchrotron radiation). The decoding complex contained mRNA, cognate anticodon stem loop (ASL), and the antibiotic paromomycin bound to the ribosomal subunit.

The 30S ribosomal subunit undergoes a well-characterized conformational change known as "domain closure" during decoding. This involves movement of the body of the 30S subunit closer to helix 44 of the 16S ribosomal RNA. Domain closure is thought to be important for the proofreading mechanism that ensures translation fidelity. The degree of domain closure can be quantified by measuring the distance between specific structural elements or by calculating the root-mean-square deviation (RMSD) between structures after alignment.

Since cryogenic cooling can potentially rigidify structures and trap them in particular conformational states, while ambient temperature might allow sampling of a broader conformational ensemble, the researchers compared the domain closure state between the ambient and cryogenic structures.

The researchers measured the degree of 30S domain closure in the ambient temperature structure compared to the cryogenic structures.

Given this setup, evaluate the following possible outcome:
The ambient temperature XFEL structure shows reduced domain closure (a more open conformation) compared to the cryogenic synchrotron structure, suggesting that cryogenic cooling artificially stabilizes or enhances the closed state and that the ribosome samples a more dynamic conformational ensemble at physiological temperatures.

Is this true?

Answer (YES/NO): NO